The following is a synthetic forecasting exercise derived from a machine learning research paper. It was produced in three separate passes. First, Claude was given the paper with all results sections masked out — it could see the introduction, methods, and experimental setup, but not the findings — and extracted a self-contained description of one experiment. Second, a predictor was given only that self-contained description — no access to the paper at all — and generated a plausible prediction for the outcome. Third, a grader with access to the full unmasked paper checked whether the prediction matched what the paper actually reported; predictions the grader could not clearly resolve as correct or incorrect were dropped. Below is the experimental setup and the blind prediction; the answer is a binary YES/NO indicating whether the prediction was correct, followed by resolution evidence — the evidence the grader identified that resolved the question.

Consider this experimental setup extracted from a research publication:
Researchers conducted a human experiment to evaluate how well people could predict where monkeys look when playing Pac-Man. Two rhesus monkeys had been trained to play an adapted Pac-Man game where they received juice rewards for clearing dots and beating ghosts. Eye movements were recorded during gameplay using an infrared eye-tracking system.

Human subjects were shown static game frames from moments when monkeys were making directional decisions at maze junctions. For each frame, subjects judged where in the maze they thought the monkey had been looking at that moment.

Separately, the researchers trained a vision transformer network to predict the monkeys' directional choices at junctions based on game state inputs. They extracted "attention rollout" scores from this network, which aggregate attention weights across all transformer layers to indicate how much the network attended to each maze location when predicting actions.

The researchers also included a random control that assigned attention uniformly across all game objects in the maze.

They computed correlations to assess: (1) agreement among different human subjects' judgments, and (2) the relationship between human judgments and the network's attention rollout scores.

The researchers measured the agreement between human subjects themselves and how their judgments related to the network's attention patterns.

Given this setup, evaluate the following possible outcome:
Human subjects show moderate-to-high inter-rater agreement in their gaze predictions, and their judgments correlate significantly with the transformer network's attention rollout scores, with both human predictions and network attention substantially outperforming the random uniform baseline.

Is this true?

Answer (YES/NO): NO